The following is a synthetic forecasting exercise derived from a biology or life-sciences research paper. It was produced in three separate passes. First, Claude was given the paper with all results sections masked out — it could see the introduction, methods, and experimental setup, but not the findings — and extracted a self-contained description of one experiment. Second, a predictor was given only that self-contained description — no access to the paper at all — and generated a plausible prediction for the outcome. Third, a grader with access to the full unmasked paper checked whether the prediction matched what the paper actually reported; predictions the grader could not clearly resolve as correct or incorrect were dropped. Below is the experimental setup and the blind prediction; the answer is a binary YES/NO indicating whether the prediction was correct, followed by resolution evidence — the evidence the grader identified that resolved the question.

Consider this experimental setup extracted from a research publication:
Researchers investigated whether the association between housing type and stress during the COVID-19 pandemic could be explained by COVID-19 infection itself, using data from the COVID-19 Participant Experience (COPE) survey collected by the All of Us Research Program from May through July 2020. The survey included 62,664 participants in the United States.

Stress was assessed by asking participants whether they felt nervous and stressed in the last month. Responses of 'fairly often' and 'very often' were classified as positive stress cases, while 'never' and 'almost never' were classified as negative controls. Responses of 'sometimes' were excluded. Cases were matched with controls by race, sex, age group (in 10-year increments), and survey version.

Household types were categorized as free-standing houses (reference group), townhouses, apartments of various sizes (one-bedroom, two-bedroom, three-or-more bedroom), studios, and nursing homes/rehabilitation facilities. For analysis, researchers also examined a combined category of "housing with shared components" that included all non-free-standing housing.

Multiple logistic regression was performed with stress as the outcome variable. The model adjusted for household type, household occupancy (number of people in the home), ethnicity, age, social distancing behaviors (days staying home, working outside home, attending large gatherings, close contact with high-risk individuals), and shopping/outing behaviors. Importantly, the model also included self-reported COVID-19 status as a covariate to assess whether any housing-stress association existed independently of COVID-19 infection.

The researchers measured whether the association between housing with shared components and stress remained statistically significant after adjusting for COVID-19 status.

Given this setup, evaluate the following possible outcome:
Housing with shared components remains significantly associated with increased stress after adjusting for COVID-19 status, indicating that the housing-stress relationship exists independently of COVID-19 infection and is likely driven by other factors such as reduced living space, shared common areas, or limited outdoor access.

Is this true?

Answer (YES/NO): YES